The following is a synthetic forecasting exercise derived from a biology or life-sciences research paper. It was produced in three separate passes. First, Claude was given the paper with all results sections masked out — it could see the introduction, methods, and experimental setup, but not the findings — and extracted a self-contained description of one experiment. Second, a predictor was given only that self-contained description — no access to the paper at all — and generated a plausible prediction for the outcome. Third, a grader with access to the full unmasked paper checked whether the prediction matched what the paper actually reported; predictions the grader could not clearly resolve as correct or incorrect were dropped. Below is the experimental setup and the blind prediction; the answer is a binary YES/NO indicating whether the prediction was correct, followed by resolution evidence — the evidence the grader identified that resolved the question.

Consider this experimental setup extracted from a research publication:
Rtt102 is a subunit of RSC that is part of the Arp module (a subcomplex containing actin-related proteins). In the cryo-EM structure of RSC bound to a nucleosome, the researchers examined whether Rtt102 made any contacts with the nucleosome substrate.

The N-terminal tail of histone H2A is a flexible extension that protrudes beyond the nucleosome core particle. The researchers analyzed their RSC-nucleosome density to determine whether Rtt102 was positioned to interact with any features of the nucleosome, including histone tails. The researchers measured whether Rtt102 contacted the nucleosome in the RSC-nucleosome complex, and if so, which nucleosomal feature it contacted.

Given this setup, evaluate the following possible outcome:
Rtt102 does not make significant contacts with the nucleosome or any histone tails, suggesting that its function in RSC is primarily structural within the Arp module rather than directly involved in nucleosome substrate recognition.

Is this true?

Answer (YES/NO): NO